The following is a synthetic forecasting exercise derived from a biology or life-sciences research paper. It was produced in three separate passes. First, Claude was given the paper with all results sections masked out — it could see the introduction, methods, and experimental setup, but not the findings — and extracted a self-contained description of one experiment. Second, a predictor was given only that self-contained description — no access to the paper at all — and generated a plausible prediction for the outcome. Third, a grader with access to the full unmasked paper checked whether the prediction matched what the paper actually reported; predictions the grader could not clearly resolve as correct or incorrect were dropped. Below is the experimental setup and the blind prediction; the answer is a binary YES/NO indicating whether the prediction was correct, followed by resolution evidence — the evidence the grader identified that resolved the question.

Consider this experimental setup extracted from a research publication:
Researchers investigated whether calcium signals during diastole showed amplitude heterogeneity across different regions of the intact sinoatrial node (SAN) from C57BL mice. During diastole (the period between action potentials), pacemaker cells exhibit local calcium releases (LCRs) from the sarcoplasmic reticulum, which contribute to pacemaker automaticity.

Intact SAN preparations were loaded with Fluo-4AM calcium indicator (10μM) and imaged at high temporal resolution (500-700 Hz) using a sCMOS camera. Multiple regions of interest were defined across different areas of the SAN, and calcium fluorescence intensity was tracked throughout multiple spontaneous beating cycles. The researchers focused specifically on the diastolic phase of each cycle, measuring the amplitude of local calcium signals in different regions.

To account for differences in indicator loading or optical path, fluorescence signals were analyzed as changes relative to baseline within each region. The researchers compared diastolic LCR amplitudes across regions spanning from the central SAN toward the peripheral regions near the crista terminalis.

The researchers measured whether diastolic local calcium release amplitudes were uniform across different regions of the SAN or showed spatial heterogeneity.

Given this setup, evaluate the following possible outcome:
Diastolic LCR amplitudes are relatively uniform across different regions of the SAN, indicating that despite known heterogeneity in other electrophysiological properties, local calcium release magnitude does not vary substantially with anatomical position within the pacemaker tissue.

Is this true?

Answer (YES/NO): NO